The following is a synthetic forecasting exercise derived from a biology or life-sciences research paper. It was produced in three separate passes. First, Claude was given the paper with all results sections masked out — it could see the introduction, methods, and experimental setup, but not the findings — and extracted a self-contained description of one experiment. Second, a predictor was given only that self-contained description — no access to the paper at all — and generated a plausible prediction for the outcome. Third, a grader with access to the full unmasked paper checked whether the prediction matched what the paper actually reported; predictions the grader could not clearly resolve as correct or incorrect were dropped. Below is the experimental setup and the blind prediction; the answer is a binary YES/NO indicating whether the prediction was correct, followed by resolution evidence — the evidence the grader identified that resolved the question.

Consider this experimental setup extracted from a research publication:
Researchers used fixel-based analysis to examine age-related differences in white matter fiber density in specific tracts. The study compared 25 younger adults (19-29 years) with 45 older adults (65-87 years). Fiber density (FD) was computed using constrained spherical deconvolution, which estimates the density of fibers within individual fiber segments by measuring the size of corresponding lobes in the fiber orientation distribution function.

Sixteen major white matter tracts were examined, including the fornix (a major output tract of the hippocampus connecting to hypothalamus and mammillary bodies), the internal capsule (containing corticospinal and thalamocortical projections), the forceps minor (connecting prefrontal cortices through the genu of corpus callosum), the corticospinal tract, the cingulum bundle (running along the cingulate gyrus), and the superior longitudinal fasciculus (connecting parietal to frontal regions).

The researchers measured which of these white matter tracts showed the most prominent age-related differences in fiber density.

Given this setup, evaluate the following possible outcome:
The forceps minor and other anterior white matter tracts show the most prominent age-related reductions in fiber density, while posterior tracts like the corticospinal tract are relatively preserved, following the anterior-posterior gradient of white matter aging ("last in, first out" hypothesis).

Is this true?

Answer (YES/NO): NO